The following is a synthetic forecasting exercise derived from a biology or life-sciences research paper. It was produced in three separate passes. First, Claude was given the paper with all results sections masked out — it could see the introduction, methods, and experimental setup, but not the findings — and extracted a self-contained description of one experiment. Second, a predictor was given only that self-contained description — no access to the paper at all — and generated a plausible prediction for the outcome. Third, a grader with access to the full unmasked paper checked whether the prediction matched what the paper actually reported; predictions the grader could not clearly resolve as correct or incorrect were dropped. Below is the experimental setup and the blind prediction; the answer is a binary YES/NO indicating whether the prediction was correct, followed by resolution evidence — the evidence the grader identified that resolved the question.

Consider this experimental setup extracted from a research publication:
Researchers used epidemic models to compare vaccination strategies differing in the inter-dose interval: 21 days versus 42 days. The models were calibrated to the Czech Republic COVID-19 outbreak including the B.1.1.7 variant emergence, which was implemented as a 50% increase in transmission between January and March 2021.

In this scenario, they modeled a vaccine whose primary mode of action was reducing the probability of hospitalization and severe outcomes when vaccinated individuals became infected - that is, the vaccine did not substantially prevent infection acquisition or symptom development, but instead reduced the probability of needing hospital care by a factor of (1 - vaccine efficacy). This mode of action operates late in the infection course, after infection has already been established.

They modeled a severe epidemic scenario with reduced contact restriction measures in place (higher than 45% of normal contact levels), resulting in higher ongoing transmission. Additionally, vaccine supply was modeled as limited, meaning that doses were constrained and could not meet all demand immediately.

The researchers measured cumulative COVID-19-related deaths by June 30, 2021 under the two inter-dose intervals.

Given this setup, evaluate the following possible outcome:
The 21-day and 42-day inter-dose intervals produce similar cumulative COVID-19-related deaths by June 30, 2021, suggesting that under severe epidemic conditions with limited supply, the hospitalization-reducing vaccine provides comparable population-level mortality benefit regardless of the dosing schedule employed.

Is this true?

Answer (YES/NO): NO